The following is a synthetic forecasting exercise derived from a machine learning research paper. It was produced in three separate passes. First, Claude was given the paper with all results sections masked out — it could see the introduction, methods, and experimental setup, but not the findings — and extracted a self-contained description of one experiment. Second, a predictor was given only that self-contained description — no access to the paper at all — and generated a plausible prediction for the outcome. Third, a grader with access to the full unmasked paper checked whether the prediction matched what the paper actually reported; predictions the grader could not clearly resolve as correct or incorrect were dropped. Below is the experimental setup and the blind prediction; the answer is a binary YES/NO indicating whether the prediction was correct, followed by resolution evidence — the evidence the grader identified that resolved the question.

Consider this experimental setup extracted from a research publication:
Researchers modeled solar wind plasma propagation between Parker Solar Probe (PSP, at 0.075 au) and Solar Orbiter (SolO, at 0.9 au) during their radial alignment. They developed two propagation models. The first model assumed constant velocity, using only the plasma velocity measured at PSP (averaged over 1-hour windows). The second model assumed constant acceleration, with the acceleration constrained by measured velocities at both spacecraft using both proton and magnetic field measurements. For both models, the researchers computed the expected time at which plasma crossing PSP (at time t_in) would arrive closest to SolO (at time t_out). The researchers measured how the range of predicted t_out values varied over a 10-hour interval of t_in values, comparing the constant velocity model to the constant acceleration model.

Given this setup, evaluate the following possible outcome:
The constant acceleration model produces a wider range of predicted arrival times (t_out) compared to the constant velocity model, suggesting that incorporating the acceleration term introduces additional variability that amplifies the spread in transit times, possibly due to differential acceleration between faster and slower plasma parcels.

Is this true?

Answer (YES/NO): NO